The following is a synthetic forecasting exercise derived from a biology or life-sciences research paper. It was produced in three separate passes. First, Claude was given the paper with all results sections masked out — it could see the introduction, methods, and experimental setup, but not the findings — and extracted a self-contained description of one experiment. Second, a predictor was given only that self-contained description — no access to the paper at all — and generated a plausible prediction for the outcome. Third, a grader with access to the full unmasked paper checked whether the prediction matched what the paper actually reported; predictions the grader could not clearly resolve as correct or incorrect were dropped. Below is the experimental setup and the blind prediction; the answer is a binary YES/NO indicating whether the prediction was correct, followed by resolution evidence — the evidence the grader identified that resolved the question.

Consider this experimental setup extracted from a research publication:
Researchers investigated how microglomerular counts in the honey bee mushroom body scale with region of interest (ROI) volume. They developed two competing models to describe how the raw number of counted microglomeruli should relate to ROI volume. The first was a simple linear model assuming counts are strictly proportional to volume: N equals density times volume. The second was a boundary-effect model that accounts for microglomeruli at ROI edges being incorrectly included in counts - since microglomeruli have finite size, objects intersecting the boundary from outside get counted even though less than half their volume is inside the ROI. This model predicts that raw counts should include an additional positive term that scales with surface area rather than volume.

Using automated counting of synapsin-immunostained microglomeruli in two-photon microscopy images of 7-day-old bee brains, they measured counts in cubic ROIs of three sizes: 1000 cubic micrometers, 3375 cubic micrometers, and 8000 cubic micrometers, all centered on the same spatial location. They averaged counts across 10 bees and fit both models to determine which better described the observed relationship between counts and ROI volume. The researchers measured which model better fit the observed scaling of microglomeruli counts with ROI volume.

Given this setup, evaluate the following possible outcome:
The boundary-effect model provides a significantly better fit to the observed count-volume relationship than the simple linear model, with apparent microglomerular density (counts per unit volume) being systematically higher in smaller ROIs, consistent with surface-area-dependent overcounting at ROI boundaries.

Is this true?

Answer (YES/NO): YES